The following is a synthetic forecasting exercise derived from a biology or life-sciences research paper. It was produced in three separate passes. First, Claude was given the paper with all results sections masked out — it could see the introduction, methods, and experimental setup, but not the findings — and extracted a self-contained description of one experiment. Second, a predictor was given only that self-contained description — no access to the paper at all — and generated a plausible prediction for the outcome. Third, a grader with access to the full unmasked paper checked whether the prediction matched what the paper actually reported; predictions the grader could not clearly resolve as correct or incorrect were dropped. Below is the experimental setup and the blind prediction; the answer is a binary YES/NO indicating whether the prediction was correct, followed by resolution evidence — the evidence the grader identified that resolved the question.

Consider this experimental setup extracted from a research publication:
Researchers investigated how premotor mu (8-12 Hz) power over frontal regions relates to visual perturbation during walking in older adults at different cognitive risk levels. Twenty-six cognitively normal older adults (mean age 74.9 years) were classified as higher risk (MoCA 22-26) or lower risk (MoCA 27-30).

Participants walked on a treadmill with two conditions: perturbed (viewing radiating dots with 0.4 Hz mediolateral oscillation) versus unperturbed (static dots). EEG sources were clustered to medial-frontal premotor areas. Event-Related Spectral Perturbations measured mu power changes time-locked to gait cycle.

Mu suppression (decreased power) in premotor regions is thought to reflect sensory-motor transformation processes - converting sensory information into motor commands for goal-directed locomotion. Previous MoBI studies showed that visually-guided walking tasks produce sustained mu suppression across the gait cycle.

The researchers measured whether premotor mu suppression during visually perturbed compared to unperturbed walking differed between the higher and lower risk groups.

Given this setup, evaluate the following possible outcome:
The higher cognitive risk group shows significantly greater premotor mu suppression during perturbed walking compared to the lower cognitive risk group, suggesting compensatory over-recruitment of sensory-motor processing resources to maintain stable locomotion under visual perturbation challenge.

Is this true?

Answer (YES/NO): NO